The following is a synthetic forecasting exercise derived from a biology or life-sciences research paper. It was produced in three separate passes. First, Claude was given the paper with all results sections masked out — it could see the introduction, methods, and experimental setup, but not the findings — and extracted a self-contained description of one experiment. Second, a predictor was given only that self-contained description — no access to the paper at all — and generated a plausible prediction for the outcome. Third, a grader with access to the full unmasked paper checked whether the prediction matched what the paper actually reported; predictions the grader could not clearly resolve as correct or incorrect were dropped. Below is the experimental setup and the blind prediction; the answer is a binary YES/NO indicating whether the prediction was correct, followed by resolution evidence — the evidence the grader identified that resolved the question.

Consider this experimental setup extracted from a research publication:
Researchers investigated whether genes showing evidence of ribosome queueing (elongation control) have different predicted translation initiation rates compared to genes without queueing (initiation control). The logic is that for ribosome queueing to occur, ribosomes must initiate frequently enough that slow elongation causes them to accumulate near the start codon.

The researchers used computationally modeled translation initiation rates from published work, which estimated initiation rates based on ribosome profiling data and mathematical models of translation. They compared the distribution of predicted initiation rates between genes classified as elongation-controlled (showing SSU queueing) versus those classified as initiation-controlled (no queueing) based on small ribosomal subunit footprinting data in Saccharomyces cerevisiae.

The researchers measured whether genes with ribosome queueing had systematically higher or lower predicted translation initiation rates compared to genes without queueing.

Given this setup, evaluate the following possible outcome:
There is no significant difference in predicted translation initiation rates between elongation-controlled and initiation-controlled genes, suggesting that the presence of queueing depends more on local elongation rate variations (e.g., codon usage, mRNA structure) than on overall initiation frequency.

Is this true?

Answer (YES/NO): NO